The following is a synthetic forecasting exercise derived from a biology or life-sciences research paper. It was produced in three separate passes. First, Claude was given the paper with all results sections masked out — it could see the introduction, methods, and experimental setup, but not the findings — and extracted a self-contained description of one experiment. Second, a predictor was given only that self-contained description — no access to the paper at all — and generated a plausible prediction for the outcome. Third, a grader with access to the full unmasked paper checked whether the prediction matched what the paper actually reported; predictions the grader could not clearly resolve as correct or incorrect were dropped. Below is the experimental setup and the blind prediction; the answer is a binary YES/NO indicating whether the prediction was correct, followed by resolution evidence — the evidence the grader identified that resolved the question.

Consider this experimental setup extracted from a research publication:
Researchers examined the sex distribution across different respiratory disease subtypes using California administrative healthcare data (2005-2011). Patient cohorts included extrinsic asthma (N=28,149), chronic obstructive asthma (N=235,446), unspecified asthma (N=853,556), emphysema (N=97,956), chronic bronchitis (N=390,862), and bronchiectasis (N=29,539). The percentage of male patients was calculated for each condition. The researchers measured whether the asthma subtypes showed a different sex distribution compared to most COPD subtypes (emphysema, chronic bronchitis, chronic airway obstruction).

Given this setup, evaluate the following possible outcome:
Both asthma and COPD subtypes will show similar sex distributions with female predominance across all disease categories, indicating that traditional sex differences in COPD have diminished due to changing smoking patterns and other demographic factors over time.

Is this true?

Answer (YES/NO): NO